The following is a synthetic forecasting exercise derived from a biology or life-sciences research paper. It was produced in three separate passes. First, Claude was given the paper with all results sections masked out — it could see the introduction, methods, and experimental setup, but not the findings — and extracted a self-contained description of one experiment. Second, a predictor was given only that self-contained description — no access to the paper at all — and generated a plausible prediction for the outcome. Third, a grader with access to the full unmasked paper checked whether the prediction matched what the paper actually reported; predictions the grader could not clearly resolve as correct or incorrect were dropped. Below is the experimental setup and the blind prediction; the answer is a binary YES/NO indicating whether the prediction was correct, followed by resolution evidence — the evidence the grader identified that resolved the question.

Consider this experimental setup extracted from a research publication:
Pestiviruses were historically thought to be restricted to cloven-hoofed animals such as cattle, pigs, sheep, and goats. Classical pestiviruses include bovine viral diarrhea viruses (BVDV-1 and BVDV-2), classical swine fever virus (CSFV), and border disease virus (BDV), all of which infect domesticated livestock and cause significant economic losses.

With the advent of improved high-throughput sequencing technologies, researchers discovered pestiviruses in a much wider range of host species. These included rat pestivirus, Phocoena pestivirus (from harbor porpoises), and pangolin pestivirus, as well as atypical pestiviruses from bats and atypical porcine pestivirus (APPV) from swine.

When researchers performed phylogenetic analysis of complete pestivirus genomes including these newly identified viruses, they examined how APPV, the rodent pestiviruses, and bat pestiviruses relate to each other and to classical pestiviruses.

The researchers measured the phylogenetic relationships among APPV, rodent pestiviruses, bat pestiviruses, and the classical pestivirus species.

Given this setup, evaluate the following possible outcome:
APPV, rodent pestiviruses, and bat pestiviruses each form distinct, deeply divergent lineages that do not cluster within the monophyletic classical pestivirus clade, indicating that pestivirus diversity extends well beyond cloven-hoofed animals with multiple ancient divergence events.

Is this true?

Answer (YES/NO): NO